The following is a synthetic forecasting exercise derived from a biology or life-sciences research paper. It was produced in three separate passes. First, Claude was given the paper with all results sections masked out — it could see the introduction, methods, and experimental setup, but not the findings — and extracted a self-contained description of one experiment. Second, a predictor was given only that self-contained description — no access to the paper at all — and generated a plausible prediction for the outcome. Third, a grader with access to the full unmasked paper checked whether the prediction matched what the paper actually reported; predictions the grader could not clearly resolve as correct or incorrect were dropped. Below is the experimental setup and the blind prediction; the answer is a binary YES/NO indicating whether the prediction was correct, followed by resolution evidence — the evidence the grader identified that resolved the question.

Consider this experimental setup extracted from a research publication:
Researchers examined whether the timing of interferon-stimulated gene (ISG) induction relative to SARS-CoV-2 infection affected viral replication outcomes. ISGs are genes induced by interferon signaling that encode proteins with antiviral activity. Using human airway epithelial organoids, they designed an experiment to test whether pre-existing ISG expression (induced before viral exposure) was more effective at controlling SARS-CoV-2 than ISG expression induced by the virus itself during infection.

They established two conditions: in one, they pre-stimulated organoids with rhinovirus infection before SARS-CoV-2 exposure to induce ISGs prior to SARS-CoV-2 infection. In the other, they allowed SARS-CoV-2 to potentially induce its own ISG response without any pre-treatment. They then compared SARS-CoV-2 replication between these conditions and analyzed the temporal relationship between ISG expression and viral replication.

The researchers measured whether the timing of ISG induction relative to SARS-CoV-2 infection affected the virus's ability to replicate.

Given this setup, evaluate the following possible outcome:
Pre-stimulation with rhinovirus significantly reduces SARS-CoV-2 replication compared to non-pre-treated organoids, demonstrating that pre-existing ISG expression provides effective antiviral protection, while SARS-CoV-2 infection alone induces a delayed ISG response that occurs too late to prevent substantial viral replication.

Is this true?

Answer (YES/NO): YES